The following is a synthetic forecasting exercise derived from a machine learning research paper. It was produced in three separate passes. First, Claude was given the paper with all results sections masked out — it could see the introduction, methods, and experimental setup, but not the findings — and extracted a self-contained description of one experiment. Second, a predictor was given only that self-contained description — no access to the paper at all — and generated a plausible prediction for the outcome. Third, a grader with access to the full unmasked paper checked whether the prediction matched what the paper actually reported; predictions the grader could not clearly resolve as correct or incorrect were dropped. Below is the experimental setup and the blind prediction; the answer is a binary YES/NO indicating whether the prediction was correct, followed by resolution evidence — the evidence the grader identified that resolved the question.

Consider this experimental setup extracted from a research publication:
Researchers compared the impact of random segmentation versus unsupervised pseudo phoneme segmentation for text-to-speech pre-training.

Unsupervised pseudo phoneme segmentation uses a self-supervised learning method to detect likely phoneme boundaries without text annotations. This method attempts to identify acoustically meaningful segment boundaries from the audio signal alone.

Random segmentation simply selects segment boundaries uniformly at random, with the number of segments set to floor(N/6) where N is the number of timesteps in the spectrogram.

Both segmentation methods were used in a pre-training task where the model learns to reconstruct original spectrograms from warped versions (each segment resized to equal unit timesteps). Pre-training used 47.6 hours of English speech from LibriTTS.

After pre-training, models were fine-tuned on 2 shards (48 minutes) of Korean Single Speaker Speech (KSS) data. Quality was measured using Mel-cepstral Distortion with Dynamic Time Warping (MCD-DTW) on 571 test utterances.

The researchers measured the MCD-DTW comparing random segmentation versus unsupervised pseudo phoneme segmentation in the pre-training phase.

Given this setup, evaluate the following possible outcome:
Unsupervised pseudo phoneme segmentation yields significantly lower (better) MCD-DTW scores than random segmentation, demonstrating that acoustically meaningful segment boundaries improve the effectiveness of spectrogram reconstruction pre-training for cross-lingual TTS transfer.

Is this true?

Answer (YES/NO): NO